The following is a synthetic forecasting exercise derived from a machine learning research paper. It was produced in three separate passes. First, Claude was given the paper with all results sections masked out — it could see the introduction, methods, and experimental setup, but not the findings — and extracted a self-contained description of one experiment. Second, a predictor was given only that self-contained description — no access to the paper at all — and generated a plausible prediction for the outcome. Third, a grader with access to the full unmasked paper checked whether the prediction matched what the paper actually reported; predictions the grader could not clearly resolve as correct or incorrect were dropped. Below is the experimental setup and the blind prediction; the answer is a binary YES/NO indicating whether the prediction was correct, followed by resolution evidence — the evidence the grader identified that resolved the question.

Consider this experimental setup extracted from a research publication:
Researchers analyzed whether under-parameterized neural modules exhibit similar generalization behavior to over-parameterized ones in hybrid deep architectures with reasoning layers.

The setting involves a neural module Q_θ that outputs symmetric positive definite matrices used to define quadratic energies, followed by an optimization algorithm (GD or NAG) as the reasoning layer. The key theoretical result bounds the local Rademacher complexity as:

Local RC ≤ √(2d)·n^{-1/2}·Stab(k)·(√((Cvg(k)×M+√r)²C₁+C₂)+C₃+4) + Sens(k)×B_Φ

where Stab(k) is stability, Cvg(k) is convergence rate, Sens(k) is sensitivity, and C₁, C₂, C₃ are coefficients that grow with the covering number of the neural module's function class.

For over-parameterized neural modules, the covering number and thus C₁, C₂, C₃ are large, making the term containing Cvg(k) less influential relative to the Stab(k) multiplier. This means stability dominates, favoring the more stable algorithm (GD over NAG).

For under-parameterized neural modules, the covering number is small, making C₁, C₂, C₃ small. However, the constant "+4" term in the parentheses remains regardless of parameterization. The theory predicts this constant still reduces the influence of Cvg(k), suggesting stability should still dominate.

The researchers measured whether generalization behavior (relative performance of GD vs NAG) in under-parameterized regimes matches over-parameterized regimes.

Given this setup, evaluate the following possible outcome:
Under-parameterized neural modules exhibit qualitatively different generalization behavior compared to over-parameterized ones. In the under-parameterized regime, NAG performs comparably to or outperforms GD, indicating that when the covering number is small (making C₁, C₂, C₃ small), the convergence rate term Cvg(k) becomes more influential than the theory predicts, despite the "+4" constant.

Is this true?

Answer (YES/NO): NO